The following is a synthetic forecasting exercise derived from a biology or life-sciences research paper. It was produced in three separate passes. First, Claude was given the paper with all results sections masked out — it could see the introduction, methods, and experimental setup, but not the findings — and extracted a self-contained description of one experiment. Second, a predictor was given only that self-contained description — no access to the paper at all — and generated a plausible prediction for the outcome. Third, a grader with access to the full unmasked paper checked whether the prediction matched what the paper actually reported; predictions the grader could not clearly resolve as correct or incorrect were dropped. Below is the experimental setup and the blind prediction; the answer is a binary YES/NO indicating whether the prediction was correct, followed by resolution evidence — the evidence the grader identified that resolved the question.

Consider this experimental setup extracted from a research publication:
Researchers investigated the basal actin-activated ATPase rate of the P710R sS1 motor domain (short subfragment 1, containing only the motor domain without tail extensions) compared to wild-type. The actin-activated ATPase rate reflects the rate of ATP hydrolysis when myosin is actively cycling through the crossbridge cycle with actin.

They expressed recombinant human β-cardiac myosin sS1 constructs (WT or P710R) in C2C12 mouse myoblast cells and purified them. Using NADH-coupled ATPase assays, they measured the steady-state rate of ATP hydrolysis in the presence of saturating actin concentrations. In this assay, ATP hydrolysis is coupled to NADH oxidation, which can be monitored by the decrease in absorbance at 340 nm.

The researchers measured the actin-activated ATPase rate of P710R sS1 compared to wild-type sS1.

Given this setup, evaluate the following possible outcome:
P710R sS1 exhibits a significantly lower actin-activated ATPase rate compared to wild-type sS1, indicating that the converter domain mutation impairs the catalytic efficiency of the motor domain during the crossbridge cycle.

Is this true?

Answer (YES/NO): YES